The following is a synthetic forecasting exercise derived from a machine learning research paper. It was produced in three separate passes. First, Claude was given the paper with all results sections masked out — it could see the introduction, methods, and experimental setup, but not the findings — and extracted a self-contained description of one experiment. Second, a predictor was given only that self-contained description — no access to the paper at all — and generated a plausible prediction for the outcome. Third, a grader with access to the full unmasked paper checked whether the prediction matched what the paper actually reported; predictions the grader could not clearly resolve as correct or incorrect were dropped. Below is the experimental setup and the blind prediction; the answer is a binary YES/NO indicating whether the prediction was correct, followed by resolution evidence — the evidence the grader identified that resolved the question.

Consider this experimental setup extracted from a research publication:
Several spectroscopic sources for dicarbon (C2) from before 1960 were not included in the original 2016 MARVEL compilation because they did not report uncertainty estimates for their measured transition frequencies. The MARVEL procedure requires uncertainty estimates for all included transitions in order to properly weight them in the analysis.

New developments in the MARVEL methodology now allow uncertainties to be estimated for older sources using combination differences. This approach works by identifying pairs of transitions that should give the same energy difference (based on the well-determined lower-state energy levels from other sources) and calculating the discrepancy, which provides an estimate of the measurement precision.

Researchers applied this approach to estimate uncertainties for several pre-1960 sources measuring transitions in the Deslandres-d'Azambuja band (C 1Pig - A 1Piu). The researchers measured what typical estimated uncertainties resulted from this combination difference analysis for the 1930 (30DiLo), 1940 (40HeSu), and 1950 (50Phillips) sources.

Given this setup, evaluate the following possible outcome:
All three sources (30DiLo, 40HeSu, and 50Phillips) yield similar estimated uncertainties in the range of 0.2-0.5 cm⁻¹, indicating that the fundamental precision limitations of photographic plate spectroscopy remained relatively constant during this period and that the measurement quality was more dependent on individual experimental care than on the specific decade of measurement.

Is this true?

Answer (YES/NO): YES